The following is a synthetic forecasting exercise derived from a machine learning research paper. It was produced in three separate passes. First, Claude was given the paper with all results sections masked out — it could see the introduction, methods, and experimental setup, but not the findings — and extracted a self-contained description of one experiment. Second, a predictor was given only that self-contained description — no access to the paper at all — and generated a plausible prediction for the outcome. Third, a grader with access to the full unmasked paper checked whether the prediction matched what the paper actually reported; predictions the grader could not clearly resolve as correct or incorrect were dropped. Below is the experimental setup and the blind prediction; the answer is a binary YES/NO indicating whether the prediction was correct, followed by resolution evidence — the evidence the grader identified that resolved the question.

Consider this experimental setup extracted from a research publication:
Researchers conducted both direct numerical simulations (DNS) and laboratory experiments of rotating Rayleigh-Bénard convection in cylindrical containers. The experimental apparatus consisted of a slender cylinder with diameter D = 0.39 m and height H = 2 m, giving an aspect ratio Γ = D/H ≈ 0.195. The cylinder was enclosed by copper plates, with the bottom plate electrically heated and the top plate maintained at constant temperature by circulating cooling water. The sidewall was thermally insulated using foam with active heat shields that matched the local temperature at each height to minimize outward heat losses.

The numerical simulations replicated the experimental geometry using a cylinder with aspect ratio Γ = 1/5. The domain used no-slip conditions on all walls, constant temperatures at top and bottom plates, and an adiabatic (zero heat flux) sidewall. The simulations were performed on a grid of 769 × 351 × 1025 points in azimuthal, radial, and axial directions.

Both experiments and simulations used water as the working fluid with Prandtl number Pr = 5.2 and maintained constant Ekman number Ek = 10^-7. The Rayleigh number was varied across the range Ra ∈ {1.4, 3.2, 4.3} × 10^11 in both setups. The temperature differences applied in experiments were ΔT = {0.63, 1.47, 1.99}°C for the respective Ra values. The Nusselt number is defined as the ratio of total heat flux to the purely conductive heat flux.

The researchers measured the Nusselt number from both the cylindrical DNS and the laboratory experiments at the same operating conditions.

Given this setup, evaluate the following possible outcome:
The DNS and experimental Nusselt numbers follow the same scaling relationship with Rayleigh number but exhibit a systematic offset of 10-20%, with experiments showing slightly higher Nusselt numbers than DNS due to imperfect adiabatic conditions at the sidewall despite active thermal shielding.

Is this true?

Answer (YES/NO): NO